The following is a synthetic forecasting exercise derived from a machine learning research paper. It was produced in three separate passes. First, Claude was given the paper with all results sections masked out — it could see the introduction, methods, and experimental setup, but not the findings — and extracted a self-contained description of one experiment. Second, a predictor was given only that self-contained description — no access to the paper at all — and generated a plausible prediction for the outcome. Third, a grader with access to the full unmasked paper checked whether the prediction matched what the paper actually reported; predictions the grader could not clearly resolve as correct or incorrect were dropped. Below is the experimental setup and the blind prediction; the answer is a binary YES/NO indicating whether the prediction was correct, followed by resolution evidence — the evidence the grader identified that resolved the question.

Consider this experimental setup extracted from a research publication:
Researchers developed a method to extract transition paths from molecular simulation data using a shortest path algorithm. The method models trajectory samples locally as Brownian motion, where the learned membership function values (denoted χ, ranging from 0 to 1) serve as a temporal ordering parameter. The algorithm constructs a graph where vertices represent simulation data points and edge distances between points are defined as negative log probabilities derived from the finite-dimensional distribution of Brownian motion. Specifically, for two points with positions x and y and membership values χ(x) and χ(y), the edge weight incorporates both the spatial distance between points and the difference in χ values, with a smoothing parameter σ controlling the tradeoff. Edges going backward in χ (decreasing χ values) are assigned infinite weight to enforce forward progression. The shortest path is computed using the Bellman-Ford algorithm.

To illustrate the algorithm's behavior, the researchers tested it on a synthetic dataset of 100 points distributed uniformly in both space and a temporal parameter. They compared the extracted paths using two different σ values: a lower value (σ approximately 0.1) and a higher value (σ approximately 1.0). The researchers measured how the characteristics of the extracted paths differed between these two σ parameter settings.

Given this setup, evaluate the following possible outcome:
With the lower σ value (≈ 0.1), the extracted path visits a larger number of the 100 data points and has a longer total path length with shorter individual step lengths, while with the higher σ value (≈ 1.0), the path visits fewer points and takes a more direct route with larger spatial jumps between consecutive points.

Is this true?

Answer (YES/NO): NO